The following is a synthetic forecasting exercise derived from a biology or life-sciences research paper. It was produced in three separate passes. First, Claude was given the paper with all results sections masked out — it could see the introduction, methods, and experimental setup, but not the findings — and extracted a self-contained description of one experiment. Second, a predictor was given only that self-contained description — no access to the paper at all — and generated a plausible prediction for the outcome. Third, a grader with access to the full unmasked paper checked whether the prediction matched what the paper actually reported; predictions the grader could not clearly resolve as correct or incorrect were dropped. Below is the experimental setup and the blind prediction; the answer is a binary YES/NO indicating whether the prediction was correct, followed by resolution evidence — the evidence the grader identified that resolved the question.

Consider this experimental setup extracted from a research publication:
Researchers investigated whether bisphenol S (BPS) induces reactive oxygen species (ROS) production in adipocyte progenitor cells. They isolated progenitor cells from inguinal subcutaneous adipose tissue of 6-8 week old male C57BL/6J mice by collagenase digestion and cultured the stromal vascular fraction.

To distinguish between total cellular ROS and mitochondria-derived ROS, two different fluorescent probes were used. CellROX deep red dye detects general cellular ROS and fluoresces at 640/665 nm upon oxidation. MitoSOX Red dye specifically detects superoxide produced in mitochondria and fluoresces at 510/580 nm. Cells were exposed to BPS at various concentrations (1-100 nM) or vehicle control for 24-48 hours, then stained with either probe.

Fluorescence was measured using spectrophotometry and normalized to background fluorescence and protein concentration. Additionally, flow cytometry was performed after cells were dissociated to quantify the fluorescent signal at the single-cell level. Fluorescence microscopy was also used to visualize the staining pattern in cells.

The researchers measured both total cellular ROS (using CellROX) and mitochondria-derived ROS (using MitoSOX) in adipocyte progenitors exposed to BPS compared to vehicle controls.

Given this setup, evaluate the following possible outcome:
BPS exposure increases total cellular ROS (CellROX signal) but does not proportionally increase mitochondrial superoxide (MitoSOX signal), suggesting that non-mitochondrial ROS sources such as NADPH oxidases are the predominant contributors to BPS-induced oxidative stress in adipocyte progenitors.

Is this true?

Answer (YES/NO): NO